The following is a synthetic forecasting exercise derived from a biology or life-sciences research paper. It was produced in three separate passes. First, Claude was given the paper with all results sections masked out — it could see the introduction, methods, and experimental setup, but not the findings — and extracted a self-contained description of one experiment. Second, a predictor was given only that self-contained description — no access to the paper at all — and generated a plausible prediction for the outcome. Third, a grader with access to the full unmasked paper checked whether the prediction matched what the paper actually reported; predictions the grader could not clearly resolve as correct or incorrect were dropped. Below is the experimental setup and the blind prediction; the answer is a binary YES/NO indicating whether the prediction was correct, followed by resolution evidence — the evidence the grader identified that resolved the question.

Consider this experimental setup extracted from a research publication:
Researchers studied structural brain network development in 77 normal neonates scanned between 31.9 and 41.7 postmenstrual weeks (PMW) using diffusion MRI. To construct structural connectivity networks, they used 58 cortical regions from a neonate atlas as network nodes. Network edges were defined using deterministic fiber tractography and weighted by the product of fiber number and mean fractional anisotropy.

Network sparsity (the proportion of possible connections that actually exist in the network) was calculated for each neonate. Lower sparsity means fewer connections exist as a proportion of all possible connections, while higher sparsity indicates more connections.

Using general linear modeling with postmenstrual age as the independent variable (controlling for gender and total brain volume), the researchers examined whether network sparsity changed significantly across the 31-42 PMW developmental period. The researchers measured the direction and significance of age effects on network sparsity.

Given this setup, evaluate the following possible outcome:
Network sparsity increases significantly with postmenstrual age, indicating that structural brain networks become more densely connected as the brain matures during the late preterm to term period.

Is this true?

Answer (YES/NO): NO